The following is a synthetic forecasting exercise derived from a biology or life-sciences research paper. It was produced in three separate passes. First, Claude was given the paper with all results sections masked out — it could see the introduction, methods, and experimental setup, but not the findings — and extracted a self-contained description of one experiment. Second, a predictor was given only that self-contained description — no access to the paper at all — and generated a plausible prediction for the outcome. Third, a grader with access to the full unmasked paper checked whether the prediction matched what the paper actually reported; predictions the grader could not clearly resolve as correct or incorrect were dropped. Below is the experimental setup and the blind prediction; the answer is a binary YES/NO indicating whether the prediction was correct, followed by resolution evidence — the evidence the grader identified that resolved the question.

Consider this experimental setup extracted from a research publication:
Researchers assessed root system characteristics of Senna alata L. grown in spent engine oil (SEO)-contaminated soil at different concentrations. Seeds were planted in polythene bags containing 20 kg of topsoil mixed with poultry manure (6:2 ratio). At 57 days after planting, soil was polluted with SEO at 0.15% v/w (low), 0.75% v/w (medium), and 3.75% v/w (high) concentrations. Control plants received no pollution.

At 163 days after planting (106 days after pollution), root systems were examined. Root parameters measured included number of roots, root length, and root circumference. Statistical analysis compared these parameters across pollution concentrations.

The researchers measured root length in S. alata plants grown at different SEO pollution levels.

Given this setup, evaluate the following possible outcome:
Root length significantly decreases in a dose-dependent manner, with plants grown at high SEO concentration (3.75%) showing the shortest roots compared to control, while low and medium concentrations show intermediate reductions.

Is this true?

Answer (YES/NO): NO